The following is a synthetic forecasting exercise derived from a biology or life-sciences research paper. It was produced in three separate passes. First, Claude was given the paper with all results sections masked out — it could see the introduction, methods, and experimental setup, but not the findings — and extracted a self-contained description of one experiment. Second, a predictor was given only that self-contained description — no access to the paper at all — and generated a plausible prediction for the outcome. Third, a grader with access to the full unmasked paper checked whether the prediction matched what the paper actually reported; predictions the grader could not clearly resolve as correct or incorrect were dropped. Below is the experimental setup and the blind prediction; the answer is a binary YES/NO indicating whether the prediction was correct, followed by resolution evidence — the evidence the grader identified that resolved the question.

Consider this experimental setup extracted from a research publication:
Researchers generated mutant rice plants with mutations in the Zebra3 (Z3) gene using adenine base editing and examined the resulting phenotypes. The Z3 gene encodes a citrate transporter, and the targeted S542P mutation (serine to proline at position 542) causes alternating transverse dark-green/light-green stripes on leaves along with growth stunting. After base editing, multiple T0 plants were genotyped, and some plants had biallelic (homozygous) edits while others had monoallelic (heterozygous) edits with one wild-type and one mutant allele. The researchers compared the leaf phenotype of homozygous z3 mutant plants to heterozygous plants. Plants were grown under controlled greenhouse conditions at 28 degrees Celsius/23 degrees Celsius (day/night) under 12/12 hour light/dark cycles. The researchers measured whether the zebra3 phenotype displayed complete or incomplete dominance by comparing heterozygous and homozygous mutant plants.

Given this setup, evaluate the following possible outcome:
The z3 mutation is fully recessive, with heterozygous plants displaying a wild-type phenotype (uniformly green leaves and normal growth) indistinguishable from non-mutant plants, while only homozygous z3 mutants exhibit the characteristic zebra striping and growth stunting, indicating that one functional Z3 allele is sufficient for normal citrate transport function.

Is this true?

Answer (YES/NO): NO